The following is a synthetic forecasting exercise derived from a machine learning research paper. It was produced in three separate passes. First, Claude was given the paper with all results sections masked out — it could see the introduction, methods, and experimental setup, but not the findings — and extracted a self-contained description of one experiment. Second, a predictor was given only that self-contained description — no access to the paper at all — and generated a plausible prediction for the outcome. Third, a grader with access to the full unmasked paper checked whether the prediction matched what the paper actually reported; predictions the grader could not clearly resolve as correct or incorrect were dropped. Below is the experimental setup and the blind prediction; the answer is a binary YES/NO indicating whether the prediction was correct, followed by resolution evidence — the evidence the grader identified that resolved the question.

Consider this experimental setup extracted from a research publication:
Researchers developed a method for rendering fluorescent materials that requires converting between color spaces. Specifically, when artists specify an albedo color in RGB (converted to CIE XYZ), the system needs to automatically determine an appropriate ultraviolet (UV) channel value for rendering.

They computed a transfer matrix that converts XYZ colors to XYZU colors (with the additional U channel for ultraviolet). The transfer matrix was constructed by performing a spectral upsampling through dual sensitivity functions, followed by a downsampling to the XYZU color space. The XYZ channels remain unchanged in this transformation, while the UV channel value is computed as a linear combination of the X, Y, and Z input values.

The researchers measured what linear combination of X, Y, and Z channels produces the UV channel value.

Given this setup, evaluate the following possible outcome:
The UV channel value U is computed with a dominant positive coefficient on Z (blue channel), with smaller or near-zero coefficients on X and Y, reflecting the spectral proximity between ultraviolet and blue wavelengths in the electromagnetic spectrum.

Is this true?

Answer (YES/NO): YES